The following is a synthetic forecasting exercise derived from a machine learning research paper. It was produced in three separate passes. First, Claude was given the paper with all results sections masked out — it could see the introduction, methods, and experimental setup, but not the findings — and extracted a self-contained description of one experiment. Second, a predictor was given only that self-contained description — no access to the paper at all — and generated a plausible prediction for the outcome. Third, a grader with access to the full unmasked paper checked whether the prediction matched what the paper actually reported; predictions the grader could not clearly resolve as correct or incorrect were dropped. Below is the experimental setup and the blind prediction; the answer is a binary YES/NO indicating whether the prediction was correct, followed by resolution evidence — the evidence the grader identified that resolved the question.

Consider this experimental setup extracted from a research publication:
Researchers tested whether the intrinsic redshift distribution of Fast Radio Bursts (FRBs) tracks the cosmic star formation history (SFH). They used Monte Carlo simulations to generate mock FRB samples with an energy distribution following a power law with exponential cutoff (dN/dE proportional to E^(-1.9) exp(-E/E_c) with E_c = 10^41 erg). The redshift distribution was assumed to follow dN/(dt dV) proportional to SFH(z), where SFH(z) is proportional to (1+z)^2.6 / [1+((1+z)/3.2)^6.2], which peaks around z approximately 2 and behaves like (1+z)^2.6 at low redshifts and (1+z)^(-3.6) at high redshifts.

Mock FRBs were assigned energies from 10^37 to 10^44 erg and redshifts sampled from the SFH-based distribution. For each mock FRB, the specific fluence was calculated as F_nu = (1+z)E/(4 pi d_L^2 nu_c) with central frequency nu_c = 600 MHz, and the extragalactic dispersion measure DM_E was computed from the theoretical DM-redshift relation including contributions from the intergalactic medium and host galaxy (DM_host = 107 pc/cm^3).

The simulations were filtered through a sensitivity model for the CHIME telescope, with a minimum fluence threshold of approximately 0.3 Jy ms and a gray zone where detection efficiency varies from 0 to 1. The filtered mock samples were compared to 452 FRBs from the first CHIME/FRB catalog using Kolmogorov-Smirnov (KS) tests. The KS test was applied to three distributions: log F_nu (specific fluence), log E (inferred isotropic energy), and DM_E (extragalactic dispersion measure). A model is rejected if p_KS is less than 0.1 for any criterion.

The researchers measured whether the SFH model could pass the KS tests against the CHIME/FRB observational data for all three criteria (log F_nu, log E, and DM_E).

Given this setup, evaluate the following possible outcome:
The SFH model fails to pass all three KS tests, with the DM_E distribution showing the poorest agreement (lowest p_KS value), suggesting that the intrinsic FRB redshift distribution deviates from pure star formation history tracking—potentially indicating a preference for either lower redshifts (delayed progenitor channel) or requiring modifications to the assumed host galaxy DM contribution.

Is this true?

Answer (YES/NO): NO